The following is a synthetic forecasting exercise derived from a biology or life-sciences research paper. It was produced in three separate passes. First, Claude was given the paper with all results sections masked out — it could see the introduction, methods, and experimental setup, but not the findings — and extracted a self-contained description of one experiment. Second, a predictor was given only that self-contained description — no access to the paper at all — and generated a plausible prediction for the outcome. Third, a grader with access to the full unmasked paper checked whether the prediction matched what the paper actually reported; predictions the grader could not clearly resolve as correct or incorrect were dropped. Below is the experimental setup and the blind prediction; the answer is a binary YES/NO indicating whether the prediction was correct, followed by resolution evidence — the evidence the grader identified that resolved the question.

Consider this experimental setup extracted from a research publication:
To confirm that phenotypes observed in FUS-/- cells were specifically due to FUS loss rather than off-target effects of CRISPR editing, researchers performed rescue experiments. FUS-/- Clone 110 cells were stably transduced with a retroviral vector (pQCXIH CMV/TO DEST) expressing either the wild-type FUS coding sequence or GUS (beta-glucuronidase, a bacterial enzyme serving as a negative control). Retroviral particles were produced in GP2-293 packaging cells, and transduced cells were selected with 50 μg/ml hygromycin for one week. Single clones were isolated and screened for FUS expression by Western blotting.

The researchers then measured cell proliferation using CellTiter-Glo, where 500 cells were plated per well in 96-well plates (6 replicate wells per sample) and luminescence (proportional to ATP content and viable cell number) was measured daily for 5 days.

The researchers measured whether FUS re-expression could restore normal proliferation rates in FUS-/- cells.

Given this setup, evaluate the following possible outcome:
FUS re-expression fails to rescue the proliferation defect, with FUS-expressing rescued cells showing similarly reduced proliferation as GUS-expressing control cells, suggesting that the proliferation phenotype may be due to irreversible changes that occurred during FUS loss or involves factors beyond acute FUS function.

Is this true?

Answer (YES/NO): NO